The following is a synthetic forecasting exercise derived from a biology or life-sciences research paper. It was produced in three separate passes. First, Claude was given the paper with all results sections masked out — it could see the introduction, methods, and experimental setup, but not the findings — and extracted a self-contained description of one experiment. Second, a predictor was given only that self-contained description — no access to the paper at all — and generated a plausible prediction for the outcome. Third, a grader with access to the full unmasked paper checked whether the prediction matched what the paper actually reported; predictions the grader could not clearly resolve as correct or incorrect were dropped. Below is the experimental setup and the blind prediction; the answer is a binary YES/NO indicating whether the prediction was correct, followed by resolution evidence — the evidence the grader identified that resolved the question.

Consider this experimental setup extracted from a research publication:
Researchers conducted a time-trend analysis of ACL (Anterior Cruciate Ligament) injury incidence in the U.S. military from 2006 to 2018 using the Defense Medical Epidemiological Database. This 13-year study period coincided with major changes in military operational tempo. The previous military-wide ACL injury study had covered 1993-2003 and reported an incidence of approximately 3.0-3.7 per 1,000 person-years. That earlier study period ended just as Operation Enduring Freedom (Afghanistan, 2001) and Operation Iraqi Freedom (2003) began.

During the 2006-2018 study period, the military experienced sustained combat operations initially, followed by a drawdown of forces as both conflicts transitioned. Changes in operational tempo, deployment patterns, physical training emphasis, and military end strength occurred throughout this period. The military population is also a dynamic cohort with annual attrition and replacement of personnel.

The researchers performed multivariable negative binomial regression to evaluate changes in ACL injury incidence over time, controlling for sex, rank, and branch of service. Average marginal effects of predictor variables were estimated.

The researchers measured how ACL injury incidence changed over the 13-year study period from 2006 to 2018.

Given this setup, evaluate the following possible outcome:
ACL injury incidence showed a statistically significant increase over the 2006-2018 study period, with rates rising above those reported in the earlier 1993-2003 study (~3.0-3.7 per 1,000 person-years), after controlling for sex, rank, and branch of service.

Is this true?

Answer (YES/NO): NO